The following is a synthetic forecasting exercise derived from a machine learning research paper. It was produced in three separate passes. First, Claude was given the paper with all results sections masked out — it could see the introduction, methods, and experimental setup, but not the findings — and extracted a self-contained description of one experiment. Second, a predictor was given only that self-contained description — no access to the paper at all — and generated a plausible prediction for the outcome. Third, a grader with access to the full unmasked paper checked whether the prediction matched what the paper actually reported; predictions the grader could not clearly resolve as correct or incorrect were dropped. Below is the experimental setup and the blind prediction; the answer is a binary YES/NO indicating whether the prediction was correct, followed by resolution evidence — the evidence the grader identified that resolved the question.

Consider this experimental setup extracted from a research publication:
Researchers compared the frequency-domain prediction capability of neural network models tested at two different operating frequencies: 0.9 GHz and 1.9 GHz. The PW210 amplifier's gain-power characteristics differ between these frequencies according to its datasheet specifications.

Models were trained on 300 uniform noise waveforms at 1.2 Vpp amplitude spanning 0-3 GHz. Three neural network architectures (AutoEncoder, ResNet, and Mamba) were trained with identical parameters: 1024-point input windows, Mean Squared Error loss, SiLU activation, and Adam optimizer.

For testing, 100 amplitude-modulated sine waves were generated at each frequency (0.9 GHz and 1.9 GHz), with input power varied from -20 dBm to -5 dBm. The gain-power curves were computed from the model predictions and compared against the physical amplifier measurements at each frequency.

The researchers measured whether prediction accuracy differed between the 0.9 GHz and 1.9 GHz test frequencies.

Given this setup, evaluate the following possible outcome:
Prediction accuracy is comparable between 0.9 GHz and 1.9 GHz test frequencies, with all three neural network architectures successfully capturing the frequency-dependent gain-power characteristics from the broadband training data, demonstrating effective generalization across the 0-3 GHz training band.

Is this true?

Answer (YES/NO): NO